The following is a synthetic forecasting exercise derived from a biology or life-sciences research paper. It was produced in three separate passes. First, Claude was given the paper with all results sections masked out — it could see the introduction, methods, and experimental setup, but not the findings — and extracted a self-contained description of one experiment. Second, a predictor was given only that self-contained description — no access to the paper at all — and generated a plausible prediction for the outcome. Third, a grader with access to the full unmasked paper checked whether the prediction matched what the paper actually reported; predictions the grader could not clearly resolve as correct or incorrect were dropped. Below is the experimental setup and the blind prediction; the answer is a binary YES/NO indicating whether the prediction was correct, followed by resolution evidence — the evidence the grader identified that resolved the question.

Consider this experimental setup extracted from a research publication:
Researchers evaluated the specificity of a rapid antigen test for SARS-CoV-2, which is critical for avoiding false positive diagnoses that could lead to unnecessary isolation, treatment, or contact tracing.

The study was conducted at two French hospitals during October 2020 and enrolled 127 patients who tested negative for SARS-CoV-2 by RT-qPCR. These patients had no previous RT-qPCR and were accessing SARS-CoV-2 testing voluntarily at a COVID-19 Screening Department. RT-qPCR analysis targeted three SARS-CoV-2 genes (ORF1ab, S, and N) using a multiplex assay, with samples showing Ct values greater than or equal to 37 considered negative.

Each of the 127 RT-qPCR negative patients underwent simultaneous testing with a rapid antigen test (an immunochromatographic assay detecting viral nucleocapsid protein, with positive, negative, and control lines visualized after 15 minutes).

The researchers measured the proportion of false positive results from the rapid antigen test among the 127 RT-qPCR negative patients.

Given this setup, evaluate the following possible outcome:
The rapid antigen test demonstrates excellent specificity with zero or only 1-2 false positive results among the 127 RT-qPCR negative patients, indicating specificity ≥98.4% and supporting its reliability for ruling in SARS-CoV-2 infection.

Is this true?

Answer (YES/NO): YES